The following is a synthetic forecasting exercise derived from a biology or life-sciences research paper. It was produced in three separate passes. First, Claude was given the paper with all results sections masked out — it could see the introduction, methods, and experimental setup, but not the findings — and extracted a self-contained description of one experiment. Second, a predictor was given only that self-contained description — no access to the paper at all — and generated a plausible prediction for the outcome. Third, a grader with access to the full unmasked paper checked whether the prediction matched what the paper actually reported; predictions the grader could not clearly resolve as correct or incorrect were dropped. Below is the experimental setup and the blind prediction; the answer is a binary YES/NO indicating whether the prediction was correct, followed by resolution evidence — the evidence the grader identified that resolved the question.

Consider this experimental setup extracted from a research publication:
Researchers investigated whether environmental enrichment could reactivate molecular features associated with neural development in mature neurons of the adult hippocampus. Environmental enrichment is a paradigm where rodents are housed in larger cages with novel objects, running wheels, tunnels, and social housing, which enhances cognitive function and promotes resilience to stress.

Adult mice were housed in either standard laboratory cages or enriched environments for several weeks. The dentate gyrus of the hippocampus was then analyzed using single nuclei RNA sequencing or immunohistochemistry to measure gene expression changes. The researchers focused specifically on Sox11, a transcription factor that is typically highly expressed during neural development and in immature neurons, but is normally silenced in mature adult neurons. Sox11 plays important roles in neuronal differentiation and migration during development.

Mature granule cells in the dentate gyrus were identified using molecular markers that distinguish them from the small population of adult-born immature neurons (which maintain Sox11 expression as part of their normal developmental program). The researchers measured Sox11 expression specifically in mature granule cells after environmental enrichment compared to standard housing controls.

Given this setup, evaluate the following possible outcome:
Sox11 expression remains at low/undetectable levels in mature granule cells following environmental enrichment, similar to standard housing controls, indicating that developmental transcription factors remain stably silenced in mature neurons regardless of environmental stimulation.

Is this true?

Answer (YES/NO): NO